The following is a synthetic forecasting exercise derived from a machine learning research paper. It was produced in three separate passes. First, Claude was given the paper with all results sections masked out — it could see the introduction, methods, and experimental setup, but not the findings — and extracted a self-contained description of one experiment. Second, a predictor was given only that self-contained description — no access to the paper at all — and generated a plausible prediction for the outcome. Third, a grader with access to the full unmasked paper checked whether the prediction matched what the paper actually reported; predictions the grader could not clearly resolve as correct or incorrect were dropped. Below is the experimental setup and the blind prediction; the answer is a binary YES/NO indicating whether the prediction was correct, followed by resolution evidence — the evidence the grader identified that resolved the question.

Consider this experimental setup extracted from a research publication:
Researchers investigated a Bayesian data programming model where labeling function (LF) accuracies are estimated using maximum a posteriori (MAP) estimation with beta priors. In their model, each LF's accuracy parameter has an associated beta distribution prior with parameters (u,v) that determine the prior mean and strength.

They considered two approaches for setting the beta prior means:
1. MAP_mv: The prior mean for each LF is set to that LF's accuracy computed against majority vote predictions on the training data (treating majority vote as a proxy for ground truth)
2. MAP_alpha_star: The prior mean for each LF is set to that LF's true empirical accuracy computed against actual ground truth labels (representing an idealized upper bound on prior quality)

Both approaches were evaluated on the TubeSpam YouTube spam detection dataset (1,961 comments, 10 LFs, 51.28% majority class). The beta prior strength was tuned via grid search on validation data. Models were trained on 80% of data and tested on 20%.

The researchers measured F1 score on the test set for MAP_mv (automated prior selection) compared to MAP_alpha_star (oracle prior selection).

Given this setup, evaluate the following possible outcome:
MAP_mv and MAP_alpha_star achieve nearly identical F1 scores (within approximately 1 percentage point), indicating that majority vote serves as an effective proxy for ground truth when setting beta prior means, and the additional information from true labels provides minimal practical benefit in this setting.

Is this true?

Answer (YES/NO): NO